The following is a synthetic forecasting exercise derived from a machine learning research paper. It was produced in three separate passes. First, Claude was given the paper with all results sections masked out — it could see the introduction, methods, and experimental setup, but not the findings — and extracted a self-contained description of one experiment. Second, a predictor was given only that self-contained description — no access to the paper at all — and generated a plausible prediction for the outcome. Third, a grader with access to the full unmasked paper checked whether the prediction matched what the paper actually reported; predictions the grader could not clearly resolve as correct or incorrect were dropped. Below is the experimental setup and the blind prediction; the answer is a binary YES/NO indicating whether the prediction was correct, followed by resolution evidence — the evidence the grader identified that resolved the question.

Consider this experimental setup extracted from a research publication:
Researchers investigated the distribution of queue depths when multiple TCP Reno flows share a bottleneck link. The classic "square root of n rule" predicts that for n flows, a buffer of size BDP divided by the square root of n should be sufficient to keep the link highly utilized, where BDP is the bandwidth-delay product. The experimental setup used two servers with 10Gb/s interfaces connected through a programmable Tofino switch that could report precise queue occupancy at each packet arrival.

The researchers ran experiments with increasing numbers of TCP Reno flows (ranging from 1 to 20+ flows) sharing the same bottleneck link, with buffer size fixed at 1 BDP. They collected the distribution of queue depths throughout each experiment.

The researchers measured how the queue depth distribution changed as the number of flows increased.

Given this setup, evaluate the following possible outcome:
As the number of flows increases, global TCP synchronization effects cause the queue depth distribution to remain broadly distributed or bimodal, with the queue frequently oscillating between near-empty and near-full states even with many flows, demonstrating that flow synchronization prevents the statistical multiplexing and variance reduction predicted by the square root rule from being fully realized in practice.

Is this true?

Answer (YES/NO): NO